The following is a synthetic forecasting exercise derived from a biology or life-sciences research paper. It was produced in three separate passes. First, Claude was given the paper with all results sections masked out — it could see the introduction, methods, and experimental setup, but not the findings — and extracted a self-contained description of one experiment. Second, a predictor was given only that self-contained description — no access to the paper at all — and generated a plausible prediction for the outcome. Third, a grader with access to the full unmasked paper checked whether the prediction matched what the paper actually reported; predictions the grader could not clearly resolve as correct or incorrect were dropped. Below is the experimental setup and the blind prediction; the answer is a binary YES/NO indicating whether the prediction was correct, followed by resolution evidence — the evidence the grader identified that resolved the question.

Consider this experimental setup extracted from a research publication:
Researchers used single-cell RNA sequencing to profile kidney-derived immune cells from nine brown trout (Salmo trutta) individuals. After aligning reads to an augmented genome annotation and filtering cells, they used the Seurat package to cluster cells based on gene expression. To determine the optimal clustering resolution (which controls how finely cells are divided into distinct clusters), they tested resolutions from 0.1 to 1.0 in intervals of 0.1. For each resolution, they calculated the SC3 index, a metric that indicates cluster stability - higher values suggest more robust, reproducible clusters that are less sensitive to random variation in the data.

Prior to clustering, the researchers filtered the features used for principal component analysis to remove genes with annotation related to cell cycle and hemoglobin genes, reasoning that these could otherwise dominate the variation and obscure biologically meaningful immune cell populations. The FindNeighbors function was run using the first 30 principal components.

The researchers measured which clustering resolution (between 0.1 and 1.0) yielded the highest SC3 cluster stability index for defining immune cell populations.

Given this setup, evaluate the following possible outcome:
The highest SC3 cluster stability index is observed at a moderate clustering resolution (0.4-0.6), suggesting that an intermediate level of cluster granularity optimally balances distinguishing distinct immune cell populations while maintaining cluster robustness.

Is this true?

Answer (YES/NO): NO